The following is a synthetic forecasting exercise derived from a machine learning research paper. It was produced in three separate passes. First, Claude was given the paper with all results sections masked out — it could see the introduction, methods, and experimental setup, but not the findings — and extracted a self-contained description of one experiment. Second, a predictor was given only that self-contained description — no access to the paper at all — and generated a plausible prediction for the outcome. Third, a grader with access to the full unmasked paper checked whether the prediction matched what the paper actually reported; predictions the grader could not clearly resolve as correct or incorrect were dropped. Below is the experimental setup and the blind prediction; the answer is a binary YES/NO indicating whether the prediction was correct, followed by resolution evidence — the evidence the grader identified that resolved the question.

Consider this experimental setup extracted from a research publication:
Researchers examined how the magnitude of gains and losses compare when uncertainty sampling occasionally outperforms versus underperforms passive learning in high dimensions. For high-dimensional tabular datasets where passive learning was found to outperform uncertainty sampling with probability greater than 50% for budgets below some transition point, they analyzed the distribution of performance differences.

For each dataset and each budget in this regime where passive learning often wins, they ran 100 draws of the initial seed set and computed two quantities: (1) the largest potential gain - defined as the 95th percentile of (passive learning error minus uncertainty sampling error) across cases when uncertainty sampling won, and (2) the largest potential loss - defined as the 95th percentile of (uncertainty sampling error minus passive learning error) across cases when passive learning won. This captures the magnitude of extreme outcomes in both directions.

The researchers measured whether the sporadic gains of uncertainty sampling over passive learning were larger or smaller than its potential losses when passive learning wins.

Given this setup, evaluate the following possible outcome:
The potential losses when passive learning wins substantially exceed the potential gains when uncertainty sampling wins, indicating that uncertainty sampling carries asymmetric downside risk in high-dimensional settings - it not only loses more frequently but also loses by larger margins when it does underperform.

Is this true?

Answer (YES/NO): NO